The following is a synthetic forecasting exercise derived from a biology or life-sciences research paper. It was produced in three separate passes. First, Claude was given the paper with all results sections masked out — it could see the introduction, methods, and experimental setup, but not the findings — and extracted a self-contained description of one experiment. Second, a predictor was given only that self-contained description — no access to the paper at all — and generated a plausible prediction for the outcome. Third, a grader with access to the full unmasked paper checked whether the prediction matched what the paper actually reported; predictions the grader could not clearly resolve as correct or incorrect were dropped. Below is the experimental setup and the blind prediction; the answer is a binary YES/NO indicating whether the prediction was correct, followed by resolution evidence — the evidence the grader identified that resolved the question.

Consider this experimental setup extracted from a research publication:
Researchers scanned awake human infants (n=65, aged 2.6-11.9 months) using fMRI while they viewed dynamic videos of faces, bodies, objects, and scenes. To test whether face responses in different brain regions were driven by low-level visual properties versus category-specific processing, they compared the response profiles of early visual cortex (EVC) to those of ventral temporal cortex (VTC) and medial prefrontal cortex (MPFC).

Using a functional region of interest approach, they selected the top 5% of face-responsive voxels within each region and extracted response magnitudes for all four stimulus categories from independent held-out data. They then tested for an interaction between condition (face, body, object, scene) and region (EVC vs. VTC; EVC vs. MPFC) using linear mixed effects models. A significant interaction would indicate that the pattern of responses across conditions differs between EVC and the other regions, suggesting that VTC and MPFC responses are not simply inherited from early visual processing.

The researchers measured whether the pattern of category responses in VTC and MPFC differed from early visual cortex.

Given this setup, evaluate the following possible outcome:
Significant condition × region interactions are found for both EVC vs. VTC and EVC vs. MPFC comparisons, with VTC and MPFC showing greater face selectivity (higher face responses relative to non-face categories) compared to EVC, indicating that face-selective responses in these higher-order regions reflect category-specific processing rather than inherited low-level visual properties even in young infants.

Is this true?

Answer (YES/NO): YES